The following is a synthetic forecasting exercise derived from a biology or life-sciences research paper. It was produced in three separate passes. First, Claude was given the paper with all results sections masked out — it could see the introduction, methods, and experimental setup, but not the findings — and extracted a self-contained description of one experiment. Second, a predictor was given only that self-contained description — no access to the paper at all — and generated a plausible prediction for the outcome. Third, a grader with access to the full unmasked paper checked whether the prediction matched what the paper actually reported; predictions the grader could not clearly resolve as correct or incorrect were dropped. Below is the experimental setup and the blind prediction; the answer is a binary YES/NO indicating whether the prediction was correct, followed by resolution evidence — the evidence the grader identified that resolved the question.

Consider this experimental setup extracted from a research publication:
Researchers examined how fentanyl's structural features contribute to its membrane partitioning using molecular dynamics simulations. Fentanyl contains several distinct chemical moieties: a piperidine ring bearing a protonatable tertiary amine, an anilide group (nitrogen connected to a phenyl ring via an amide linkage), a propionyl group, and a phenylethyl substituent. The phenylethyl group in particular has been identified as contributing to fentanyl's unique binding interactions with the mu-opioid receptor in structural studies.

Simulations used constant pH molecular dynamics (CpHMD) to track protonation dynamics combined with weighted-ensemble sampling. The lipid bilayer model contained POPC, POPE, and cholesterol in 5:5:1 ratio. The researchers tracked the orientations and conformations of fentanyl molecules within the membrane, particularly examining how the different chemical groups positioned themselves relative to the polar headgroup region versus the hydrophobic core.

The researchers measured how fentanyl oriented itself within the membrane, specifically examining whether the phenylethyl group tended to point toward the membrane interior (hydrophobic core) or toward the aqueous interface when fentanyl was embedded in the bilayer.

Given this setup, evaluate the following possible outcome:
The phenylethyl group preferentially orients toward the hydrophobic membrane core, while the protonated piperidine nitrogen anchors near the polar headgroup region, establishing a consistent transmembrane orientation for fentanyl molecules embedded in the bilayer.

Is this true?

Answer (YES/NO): NO